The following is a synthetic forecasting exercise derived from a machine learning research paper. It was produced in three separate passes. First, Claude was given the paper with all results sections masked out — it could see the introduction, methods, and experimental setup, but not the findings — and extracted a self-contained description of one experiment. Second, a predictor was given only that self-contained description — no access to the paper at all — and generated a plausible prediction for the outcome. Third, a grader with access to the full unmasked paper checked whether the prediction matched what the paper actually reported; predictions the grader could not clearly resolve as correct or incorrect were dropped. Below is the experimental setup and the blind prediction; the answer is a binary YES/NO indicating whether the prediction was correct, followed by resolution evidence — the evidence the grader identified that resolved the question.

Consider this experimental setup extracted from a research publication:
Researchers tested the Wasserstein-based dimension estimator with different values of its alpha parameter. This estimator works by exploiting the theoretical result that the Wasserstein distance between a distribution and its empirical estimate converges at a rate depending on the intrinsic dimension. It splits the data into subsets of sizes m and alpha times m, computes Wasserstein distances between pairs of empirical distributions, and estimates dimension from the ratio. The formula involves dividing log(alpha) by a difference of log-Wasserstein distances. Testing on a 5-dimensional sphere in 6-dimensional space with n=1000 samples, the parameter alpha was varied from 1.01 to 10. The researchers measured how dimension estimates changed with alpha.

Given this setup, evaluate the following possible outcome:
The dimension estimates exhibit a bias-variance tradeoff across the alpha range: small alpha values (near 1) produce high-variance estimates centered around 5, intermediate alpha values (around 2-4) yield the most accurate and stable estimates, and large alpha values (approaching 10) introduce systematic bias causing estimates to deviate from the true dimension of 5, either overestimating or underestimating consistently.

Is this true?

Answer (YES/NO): NO